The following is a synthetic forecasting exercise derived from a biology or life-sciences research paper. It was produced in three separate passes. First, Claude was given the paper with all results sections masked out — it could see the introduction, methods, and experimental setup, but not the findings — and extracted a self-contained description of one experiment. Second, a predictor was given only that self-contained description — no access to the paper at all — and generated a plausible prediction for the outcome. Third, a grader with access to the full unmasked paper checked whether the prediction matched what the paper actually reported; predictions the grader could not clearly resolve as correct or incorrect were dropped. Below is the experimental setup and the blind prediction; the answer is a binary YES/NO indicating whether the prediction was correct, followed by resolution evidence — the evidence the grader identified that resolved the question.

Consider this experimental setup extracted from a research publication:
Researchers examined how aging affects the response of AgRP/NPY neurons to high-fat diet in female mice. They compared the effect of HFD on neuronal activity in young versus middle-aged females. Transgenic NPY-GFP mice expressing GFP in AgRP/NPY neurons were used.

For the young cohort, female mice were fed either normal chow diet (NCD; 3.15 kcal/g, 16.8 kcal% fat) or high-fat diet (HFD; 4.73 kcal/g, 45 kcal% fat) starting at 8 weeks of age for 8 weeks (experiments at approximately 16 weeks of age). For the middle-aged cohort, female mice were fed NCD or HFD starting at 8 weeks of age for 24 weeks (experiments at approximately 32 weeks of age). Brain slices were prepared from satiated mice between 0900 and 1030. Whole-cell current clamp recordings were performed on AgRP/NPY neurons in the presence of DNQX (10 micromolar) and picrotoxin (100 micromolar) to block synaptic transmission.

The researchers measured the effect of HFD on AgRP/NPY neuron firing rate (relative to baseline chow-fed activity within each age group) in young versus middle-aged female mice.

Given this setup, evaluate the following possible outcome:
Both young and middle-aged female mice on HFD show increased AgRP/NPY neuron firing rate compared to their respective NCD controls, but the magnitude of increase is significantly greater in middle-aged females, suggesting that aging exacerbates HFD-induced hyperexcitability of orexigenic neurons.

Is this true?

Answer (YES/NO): YES